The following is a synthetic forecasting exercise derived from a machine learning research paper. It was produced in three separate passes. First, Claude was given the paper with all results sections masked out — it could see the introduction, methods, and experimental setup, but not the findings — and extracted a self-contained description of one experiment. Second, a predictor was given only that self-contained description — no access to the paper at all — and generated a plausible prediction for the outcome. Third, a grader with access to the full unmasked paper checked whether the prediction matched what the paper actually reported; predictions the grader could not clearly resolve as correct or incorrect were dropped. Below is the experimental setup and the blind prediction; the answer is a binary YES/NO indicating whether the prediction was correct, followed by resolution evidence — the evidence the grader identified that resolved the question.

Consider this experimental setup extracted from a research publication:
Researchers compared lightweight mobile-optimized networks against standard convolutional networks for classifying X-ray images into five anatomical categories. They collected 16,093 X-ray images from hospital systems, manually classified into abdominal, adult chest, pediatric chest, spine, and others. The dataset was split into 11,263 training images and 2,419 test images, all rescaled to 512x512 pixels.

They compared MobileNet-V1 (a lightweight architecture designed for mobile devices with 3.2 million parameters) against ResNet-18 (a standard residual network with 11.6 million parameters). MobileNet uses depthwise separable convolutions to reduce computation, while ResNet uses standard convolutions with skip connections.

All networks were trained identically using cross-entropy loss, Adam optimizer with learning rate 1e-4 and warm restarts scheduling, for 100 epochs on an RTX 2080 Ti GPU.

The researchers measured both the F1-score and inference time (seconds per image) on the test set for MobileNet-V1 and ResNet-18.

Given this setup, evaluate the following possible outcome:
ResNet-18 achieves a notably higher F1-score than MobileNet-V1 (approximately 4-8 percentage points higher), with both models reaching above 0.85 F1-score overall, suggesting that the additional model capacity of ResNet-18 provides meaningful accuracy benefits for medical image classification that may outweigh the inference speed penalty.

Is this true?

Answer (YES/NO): NO